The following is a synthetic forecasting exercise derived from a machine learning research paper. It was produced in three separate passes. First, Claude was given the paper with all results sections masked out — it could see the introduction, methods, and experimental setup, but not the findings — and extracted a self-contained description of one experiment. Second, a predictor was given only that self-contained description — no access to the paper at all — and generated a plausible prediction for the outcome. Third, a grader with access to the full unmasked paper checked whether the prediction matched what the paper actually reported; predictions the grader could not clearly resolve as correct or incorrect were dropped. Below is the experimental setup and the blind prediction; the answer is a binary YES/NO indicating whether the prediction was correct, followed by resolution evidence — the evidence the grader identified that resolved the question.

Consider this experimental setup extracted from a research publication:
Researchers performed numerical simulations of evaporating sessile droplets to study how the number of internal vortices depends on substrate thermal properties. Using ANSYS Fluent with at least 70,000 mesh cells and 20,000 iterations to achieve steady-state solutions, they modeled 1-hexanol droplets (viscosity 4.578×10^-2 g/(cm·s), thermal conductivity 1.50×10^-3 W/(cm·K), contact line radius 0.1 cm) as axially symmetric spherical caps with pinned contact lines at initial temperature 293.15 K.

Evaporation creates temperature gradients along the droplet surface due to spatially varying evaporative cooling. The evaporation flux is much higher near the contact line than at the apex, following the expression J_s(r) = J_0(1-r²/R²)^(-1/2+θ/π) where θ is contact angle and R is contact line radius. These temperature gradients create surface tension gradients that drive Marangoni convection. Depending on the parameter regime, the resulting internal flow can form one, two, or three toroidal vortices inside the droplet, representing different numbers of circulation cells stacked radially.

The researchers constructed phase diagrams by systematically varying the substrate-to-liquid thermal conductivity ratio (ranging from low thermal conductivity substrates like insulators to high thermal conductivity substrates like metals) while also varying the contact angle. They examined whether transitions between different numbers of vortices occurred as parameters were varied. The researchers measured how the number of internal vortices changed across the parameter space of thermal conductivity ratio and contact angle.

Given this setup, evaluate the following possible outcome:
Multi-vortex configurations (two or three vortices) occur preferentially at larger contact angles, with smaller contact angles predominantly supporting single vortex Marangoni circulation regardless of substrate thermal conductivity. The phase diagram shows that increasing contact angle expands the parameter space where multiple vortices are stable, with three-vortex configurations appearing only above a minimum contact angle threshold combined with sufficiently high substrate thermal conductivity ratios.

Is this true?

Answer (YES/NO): NO